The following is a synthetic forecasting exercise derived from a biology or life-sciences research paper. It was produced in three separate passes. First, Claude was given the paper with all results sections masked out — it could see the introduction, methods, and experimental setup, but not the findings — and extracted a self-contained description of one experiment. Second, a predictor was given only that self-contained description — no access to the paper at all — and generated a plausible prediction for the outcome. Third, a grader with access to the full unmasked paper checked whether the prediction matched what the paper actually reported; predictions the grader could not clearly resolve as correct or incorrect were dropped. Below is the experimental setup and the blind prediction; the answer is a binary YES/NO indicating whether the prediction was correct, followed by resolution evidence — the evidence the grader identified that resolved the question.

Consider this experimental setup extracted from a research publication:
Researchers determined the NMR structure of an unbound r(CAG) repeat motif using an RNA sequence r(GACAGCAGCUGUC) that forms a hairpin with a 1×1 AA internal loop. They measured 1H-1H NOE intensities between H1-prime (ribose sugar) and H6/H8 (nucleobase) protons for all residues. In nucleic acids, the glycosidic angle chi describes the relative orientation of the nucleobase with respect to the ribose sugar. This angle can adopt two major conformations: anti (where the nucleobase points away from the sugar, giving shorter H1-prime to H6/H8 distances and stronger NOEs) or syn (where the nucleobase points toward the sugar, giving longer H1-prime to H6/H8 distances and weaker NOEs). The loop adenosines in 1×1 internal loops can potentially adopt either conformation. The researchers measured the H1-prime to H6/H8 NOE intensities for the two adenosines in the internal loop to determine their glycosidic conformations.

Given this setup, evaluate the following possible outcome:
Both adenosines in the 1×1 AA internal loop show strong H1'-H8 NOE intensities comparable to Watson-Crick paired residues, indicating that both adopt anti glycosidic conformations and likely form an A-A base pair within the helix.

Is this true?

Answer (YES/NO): YES